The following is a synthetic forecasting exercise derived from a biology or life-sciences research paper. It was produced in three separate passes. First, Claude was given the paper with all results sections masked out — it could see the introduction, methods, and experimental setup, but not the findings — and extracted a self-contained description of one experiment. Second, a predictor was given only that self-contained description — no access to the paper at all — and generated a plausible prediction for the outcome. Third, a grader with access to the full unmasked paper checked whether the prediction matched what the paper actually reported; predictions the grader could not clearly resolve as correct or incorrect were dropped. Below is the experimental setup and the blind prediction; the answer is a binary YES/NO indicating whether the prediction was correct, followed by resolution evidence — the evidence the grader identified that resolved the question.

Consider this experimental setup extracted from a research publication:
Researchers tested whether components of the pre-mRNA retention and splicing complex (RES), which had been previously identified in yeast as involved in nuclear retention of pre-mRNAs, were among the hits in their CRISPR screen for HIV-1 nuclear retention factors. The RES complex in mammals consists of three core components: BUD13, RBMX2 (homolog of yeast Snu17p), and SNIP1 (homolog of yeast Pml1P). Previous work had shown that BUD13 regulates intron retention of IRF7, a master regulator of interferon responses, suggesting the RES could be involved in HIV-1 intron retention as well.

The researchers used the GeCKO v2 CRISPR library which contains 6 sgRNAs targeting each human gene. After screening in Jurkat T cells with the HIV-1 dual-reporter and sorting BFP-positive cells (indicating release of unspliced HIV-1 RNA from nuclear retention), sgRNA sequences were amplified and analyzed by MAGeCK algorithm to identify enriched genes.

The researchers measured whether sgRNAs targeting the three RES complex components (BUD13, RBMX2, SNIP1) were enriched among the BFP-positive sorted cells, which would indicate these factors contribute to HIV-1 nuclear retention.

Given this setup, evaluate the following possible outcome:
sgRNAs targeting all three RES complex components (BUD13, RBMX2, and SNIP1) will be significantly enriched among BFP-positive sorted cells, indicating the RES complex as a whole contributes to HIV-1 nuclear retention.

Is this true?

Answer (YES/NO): NO